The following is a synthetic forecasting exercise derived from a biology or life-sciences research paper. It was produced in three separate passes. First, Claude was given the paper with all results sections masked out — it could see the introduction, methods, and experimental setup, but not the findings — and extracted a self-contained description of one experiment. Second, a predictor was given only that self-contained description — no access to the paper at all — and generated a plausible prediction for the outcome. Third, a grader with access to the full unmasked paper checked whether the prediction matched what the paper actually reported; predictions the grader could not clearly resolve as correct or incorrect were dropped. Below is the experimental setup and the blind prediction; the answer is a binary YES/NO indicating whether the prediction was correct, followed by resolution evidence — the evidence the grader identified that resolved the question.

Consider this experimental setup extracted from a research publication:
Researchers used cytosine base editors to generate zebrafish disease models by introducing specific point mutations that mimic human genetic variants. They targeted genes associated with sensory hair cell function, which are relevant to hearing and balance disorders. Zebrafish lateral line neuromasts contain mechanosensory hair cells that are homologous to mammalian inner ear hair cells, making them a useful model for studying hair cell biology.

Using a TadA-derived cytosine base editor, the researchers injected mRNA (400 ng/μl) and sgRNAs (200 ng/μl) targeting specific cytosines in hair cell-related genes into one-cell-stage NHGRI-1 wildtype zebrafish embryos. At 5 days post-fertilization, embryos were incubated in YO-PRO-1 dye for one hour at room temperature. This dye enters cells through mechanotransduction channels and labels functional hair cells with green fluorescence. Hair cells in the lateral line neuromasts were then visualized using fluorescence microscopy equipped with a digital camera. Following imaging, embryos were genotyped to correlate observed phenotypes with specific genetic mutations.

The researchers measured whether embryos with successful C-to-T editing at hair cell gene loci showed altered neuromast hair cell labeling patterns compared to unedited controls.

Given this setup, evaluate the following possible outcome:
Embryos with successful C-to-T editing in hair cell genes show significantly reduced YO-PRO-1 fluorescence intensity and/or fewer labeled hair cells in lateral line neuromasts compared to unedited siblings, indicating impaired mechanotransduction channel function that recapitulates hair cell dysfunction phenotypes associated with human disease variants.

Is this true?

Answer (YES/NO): YES